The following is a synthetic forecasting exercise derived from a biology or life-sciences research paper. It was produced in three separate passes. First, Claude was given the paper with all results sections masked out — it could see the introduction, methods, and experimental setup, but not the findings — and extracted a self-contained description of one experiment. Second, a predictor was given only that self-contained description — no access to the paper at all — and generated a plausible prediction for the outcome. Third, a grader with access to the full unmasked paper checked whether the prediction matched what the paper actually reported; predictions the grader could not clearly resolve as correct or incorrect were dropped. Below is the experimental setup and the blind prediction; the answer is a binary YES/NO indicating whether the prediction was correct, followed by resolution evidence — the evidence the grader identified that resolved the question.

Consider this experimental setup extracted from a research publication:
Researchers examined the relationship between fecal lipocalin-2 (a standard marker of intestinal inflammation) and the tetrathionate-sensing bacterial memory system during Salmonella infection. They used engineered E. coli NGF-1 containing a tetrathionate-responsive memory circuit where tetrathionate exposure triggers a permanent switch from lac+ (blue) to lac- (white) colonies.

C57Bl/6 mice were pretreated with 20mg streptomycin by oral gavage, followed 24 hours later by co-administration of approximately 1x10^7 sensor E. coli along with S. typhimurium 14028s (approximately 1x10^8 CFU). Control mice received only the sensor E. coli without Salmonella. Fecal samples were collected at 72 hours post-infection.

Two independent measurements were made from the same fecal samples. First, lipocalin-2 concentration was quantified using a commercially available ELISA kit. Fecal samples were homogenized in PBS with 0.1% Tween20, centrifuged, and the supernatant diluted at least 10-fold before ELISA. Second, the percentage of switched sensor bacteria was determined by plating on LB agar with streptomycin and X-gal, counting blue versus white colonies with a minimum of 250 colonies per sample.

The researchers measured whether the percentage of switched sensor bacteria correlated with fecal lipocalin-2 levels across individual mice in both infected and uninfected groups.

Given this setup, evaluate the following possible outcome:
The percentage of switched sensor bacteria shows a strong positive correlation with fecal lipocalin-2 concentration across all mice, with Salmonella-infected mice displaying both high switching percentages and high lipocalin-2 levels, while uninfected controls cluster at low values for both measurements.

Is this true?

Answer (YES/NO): NO